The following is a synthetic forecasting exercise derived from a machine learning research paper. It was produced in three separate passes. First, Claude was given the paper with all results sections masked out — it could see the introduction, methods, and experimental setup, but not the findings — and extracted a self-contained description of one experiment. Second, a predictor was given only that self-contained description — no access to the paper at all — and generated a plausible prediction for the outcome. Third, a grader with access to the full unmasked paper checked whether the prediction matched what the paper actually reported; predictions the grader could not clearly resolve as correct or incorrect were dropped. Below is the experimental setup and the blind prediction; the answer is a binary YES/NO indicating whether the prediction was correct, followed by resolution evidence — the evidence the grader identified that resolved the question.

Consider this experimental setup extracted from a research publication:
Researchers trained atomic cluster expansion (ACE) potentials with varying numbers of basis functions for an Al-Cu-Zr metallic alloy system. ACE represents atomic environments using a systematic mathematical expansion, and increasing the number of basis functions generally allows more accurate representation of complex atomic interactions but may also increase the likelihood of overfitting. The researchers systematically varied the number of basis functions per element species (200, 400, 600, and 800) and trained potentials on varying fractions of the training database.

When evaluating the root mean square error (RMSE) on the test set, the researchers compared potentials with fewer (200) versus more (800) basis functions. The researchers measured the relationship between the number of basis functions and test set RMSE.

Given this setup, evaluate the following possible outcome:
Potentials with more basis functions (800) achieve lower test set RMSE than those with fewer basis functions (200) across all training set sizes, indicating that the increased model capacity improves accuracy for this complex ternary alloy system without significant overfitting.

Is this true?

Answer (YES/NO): NO